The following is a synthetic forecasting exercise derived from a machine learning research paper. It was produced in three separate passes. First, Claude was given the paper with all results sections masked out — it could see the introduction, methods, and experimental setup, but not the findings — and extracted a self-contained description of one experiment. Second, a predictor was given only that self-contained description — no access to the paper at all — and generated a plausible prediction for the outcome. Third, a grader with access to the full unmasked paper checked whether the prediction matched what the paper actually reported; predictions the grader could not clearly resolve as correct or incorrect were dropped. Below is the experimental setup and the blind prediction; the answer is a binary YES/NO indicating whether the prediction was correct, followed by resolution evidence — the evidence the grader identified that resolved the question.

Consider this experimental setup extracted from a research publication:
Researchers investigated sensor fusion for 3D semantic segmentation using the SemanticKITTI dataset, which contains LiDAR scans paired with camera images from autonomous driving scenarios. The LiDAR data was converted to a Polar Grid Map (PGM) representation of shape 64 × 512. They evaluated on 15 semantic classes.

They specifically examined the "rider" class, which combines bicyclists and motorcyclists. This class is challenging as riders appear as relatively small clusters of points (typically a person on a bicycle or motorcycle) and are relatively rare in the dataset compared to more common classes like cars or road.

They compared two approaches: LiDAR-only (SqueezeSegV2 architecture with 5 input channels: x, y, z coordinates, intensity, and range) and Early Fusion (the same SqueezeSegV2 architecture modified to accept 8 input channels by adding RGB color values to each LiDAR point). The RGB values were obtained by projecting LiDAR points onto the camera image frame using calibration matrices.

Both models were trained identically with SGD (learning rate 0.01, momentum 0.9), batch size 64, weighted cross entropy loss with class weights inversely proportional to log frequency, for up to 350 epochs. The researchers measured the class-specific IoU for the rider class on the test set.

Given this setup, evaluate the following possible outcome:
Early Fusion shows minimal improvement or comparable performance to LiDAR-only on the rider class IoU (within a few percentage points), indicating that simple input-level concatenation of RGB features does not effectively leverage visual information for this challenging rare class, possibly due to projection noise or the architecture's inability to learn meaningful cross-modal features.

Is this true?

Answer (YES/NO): NO